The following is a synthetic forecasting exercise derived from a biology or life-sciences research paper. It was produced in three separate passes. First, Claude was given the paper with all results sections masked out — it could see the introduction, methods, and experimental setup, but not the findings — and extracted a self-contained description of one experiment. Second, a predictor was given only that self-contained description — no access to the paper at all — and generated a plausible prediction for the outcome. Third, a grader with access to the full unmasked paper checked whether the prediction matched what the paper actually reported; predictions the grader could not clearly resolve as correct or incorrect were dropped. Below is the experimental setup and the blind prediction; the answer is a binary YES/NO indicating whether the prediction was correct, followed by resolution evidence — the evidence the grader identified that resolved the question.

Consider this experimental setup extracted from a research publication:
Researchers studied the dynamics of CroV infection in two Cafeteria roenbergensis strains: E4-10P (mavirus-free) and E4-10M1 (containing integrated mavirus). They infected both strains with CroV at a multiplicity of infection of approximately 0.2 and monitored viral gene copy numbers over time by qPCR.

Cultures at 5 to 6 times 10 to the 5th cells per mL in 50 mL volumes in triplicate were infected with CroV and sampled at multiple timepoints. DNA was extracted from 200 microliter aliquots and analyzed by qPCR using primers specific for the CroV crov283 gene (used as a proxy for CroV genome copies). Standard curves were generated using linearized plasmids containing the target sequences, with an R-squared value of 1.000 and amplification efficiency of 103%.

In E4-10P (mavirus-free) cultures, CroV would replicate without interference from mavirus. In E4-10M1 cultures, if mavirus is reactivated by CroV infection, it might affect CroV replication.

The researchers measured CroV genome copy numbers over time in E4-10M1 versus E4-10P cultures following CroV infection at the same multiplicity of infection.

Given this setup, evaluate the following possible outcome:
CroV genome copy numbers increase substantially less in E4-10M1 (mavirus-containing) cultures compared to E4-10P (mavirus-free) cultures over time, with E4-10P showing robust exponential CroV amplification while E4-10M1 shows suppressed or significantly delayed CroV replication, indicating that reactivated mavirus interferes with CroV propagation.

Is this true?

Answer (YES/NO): NO